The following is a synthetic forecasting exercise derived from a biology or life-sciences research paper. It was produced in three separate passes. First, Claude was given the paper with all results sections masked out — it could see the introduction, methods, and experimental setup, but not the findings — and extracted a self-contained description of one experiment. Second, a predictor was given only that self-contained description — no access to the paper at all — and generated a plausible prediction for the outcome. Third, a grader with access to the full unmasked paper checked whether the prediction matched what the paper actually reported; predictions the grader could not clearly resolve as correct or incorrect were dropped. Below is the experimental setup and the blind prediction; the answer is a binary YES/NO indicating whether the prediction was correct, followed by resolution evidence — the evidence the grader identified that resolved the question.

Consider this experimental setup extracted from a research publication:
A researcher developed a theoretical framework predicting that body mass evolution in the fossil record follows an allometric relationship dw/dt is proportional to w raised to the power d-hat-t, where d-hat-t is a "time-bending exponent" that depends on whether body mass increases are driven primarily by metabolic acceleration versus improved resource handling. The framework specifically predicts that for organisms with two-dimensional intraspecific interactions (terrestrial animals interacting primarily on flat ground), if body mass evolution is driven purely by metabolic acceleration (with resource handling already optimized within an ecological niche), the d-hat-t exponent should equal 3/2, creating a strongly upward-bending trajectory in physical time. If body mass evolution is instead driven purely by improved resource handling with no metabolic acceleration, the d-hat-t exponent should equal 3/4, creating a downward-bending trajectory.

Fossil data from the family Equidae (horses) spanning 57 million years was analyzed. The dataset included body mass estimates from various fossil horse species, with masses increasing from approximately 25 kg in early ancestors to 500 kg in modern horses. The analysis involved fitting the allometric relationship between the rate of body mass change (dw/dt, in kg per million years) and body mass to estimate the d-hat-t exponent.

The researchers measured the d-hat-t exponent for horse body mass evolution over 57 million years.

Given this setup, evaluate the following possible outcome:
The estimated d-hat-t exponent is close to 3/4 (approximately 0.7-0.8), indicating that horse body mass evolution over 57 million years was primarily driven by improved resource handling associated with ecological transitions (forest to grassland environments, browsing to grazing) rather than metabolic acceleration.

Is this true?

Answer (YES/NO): NO